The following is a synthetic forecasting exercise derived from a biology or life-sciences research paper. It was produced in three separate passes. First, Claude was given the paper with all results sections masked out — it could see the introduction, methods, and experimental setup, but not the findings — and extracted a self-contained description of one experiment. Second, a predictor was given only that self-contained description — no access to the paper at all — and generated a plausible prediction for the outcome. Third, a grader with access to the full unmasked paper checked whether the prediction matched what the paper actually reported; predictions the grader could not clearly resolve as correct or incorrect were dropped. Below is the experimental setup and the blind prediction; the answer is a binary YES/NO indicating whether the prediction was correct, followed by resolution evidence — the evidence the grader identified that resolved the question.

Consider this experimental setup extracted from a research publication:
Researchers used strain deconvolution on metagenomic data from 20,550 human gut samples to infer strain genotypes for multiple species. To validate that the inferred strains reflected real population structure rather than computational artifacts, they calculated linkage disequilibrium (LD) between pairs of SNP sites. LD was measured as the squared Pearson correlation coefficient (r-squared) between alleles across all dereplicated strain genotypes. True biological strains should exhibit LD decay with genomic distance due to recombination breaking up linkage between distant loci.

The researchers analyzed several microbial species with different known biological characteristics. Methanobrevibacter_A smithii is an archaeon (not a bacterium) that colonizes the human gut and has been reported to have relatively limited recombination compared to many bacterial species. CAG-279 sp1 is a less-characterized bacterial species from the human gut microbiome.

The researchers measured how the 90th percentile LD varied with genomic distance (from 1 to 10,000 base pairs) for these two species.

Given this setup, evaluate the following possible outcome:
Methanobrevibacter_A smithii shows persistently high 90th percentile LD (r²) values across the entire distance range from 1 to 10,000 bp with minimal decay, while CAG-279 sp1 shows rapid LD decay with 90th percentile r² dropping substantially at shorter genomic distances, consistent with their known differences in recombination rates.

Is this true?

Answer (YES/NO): NO